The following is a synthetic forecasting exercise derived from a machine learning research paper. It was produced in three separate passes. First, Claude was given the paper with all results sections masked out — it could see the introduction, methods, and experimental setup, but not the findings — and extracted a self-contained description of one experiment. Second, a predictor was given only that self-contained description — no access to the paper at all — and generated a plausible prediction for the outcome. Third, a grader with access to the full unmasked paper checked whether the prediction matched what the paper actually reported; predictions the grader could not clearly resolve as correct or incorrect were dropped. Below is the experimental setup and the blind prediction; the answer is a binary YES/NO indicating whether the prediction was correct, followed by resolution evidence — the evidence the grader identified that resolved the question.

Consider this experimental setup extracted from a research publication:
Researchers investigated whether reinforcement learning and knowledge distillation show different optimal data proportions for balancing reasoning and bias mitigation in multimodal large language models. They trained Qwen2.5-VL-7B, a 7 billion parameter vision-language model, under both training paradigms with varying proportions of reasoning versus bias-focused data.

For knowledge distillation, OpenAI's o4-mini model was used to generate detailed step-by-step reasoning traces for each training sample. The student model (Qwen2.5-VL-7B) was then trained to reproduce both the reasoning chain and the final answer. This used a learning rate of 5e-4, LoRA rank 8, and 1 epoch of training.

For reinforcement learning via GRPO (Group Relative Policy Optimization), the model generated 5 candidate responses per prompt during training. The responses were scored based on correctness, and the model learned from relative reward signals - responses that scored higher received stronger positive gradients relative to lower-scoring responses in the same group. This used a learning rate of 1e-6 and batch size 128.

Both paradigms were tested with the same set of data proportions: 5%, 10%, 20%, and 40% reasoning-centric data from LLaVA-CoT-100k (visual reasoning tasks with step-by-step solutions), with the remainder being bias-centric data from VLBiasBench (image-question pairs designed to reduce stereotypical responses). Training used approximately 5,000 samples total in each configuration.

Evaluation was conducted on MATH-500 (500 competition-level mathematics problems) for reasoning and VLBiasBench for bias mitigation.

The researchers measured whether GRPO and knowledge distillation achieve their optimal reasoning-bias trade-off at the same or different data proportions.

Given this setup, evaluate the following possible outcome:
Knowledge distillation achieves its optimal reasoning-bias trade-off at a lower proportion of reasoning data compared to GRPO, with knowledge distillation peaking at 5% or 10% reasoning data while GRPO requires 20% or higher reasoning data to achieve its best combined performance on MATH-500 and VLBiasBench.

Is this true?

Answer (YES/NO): NO